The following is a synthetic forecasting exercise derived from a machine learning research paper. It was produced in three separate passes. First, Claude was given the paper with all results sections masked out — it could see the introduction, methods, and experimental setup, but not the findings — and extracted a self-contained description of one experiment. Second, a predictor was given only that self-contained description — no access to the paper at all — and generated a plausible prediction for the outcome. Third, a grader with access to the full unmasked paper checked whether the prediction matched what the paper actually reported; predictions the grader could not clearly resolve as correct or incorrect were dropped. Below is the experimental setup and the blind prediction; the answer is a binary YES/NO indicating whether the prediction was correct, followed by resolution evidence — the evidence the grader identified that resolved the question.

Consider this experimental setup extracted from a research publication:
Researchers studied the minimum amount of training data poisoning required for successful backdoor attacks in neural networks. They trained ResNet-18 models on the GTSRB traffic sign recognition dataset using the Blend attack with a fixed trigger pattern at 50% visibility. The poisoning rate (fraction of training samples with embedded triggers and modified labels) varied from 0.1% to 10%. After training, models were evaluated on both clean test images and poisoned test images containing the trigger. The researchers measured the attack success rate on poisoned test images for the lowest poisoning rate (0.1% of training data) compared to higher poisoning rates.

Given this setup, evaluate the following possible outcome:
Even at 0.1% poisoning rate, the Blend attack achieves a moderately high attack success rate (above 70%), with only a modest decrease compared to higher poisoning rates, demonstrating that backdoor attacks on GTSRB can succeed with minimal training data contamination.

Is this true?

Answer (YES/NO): NO